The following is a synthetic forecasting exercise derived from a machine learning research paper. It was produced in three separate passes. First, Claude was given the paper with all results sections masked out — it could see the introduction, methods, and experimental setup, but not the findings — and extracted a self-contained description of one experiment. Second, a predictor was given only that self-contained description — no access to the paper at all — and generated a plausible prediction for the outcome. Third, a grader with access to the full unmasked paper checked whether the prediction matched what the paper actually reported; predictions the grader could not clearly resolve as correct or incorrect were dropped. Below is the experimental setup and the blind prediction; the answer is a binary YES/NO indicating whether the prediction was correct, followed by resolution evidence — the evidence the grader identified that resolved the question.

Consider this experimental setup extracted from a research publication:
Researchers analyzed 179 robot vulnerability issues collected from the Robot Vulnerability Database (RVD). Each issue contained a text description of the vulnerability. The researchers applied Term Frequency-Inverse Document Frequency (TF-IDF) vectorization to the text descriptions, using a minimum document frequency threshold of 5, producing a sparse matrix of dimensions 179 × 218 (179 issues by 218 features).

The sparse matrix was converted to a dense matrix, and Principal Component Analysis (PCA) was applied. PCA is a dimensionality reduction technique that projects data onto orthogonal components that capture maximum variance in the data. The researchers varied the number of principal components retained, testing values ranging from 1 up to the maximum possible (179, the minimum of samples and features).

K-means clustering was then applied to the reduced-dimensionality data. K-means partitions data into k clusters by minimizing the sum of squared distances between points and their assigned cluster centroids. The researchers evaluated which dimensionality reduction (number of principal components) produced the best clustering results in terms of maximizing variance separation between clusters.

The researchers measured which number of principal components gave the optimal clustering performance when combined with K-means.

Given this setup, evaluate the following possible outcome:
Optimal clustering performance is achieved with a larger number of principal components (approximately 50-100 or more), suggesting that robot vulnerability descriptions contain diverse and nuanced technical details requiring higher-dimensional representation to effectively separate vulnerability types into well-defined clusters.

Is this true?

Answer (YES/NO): NO